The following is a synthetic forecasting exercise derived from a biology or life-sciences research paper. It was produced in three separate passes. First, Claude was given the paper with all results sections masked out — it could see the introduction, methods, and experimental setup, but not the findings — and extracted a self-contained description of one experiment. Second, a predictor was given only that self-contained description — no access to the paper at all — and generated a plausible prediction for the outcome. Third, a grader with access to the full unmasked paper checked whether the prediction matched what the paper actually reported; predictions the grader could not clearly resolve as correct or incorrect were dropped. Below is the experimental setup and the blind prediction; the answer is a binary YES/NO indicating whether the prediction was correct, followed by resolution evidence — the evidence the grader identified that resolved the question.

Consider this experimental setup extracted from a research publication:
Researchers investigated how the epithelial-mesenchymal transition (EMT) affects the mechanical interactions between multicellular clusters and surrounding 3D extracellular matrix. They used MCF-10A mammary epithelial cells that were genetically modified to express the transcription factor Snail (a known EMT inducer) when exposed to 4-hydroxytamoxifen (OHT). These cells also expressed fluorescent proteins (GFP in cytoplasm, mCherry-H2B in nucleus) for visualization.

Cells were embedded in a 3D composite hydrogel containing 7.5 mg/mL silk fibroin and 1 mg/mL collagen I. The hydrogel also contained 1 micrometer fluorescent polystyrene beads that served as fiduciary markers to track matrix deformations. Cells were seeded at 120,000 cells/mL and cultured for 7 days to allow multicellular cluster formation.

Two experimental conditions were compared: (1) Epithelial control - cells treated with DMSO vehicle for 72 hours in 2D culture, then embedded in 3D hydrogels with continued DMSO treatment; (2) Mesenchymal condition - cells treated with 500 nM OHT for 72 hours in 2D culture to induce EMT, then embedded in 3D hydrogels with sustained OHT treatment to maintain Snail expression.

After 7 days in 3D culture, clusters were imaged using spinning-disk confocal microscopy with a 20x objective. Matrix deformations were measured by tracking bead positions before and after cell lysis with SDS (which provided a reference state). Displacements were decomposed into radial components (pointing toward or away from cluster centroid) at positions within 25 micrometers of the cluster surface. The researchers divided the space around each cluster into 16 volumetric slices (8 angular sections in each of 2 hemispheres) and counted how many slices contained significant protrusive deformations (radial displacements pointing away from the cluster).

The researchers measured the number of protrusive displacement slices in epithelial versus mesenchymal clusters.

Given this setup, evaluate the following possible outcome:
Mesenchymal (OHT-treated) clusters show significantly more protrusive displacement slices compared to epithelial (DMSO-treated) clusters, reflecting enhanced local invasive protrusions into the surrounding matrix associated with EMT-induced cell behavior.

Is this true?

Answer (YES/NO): NO